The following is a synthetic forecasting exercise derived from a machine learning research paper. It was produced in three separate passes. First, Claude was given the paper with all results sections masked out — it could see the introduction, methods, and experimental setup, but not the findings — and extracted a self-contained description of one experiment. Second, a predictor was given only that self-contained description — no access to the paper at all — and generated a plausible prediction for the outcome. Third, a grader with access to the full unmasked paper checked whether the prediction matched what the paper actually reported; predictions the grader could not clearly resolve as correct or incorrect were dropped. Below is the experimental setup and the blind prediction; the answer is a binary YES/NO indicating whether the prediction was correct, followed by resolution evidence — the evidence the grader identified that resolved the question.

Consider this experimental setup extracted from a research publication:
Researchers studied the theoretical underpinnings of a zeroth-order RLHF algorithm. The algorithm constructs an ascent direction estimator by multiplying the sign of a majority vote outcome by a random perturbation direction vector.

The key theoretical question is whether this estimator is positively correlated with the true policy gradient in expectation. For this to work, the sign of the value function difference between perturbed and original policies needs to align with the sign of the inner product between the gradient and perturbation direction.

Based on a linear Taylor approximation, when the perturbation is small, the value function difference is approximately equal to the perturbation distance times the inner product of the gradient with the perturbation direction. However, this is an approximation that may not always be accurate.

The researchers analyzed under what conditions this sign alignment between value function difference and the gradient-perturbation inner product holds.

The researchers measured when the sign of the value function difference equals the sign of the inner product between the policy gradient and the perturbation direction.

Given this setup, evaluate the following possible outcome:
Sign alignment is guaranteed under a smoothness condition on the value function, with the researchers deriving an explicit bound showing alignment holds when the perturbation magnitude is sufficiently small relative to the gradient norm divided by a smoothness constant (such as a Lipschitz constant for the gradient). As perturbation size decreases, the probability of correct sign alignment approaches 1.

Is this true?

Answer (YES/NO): NO